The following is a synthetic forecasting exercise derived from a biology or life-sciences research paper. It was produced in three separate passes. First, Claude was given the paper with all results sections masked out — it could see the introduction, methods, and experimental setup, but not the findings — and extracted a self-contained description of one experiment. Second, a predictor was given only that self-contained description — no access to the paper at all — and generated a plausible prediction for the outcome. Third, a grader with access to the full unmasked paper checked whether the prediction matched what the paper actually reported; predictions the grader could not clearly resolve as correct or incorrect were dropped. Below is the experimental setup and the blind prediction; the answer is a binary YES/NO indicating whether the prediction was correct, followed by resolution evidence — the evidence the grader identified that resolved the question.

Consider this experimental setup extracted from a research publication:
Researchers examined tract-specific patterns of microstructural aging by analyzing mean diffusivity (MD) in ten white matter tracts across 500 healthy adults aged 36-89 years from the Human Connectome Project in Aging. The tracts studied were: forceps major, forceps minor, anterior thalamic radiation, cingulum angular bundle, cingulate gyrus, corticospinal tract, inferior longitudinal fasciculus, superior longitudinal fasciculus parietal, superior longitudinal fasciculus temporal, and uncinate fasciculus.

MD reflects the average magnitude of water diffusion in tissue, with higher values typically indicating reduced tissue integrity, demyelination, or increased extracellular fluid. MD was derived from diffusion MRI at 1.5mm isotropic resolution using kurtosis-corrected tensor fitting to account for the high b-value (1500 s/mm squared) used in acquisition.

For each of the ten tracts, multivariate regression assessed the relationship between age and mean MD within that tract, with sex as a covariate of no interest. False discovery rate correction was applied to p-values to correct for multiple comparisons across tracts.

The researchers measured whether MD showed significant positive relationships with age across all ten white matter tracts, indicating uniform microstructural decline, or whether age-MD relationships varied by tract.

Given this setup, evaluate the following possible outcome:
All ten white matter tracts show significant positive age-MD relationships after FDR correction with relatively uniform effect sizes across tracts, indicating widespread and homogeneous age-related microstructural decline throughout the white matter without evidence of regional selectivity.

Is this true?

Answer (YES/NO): NO